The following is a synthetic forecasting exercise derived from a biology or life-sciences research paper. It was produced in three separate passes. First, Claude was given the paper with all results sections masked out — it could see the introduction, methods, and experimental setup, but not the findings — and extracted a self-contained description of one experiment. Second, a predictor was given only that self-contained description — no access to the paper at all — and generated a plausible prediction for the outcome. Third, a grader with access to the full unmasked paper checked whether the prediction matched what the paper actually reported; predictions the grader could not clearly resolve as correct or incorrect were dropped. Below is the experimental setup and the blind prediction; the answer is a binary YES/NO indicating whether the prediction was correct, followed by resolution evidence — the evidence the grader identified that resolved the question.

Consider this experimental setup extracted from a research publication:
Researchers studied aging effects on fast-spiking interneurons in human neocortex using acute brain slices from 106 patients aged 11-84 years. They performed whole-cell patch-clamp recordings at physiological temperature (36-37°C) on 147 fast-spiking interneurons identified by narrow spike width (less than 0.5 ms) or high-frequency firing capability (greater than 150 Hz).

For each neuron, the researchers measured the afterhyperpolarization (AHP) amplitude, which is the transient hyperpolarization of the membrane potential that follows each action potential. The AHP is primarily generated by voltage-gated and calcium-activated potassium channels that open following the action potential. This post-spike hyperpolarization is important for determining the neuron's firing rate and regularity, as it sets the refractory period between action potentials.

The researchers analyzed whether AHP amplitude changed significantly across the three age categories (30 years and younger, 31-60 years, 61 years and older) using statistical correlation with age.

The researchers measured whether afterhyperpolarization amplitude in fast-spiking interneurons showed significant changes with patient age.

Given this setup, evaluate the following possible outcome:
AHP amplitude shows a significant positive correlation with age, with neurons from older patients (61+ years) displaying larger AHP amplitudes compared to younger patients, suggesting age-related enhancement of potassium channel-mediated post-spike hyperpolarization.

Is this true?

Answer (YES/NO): NO